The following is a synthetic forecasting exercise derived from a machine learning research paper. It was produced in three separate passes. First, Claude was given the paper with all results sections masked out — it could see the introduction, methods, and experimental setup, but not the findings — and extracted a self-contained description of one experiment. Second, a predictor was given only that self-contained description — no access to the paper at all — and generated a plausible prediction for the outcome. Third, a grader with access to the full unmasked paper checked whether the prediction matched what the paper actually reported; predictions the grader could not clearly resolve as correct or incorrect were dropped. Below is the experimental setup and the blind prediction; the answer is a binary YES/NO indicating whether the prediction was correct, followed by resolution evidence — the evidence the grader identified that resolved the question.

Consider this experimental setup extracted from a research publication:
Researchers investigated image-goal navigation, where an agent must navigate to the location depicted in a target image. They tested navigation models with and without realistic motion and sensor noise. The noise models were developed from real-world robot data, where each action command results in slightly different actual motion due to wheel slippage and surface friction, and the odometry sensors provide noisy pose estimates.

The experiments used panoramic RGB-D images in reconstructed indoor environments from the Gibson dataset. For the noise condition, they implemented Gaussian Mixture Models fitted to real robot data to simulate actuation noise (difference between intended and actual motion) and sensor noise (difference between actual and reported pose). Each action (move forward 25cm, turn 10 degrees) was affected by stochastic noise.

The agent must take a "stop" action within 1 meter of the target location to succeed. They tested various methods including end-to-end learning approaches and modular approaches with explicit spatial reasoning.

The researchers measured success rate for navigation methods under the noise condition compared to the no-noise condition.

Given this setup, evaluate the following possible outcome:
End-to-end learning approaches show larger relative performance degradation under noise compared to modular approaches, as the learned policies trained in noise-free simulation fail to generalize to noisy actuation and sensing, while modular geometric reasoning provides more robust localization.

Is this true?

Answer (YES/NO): NO